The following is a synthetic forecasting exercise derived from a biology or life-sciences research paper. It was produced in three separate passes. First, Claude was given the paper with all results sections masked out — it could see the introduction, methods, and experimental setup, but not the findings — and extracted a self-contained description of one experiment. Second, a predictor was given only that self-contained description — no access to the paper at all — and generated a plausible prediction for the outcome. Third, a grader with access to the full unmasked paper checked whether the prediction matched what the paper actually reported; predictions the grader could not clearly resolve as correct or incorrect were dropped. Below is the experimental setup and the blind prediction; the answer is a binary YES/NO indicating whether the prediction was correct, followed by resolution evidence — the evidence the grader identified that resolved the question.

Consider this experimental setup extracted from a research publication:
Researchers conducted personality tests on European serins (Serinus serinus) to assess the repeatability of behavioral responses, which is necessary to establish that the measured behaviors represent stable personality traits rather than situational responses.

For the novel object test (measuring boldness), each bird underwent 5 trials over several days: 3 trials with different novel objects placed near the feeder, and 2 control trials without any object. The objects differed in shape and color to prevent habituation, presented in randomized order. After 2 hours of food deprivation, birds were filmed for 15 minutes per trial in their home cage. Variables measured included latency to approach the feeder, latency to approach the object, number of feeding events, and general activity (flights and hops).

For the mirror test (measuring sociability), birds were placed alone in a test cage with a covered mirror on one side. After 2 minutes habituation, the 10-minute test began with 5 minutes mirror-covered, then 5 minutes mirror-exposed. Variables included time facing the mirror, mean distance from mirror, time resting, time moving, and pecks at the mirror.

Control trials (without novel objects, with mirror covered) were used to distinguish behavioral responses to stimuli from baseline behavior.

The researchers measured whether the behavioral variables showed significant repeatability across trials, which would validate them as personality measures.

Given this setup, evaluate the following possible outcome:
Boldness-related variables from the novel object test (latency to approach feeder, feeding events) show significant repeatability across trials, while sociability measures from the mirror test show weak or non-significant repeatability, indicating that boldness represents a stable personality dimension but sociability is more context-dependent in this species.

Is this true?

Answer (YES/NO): NO